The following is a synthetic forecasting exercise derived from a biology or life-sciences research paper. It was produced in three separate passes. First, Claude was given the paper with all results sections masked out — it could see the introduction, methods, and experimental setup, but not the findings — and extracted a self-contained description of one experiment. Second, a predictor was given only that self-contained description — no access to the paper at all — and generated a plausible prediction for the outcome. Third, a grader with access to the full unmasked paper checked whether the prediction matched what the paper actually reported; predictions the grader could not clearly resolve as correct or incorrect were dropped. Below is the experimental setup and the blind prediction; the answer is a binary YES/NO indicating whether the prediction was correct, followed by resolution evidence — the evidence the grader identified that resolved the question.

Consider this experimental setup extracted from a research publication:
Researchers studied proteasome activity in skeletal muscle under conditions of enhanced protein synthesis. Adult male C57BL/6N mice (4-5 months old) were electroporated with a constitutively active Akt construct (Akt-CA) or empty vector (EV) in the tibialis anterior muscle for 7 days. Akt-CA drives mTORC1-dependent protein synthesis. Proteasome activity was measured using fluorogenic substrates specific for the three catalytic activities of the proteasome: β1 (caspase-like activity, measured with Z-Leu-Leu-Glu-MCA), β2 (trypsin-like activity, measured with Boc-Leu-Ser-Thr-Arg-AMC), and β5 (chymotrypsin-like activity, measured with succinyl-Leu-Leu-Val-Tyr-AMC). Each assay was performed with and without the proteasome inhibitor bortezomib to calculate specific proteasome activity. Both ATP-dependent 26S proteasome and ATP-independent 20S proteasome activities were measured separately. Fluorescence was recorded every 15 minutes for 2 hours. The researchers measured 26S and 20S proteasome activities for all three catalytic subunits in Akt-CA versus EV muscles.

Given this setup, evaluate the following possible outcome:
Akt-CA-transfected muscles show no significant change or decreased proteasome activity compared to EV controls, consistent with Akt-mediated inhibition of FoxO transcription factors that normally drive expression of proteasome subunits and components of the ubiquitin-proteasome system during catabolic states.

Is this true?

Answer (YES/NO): NO